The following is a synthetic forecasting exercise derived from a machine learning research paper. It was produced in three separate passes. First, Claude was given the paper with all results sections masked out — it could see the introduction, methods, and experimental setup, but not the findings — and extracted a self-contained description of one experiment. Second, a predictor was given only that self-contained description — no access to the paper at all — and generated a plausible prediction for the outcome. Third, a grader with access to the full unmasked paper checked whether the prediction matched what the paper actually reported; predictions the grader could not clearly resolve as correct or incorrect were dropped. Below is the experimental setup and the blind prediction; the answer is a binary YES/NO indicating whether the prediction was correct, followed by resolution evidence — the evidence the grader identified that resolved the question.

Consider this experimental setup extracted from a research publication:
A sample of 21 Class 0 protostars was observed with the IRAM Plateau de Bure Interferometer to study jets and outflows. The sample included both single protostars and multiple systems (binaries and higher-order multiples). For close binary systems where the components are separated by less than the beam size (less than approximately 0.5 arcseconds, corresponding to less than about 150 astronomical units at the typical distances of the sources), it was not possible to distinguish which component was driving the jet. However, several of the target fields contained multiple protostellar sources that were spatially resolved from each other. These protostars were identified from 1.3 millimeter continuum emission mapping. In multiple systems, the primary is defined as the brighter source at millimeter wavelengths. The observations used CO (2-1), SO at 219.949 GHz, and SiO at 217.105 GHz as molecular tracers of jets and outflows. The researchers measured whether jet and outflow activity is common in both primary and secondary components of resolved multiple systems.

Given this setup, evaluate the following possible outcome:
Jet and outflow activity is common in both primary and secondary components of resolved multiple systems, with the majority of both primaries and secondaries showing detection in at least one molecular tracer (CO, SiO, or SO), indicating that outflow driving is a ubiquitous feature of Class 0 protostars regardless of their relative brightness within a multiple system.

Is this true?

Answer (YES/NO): YES